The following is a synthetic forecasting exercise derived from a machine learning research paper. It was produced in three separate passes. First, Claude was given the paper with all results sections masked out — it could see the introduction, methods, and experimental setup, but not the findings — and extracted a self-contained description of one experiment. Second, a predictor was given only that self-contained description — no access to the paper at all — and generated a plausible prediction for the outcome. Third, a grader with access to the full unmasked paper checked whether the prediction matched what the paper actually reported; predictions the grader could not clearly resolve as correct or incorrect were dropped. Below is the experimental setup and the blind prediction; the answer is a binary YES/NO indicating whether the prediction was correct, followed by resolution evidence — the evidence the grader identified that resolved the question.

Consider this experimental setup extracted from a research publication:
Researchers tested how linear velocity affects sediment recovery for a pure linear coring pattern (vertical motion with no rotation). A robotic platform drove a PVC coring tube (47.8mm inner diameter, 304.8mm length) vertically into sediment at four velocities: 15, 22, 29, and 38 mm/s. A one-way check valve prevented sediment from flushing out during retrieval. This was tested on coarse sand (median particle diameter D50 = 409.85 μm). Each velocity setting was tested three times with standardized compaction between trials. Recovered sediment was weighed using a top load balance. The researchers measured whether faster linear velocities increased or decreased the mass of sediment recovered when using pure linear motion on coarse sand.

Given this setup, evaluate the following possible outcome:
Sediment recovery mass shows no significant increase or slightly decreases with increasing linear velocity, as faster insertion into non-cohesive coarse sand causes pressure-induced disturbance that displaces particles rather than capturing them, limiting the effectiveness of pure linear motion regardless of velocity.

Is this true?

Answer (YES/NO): NO